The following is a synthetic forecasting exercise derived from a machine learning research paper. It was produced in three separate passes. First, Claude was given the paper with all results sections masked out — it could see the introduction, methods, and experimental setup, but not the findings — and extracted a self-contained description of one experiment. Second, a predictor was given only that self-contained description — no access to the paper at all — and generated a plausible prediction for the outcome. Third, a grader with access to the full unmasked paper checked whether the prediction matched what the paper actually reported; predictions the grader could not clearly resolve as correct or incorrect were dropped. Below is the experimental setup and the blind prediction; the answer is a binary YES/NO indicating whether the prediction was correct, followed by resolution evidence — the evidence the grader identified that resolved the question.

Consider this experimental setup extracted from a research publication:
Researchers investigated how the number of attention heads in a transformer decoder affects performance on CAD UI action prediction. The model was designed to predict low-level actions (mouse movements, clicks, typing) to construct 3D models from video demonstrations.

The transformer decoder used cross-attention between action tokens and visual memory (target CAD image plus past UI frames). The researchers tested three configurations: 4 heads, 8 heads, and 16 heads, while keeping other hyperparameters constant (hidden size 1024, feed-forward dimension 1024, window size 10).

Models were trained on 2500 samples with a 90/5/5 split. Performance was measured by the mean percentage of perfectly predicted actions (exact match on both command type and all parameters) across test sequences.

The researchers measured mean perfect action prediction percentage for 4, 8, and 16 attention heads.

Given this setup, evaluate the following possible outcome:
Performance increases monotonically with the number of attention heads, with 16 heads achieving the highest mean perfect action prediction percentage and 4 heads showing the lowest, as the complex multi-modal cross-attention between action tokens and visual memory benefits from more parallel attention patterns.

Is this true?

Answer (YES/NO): YES